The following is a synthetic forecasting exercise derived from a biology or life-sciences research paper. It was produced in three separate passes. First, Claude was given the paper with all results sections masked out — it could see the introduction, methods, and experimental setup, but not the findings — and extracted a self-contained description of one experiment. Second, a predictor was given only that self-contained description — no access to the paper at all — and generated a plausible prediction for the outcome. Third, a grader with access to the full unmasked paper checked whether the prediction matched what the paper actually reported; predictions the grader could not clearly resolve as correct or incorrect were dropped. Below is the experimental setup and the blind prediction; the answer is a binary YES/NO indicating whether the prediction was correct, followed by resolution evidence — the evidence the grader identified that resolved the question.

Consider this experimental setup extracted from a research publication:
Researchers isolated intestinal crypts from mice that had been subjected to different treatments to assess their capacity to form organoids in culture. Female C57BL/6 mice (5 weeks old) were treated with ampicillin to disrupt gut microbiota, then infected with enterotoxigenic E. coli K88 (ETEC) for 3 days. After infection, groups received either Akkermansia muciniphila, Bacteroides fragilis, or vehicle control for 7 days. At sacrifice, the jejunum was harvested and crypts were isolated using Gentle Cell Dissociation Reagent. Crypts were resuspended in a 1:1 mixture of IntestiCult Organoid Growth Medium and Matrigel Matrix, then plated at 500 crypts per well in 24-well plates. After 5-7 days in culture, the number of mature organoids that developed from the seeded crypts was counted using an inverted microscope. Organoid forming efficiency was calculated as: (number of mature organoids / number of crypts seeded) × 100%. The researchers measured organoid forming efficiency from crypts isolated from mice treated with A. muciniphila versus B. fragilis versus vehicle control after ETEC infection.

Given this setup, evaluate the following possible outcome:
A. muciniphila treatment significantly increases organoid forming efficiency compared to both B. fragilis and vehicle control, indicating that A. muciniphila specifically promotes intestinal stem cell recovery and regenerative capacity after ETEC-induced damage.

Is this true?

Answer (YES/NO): YES